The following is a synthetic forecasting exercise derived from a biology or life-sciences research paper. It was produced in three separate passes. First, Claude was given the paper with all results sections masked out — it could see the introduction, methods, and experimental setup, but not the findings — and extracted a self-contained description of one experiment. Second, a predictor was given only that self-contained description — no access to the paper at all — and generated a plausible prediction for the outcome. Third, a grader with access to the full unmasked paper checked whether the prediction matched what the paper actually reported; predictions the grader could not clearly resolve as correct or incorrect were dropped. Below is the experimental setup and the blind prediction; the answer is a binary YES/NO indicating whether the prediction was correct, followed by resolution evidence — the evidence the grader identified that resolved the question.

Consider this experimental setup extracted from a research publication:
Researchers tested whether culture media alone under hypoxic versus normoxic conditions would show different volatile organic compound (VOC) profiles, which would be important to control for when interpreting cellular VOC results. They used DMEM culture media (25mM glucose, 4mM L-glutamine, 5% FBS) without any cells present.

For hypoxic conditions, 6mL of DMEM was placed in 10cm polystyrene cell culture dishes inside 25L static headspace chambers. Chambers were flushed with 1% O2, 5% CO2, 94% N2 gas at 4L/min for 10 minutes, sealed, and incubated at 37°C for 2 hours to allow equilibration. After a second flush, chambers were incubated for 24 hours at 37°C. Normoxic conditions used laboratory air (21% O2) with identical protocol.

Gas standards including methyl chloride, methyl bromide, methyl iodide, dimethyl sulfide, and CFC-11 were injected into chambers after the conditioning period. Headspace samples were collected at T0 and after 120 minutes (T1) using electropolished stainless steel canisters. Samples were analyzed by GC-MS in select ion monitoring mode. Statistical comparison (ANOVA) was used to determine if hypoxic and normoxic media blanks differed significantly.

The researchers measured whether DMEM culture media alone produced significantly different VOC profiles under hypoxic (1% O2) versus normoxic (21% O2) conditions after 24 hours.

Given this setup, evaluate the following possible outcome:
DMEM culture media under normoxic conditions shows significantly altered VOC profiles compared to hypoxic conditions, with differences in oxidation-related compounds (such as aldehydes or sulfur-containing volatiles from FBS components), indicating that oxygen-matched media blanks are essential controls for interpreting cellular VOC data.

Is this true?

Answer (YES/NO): NO